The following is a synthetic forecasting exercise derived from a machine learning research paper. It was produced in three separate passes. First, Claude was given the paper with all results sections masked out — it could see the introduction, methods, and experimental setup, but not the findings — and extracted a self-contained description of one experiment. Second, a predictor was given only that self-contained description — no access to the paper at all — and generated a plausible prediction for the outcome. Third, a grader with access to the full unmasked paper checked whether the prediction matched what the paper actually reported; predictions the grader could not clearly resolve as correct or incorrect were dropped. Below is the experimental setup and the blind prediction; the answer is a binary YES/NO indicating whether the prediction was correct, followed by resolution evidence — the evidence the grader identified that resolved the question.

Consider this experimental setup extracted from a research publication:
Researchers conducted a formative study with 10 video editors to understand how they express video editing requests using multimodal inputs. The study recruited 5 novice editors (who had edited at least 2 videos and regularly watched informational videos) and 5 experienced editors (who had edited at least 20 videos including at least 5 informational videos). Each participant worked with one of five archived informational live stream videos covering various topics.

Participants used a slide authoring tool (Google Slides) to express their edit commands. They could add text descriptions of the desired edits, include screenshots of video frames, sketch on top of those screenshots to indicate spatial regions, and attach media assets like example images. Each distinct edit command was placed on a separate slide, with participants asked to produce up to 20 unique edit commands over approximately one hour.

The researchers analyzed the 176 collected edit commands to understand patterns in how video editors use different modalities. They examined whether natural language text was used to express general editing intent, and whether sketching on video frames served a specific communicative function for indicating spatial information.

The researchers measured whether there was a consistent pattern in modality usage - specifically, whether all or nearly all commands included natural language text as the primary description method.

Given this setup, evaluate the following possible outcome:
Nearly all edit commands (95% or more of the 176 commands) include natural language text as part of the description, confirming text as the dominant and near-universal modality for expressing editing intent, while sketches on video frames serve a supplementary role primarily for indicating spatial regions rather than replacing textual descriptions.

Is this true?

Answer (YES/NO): YES